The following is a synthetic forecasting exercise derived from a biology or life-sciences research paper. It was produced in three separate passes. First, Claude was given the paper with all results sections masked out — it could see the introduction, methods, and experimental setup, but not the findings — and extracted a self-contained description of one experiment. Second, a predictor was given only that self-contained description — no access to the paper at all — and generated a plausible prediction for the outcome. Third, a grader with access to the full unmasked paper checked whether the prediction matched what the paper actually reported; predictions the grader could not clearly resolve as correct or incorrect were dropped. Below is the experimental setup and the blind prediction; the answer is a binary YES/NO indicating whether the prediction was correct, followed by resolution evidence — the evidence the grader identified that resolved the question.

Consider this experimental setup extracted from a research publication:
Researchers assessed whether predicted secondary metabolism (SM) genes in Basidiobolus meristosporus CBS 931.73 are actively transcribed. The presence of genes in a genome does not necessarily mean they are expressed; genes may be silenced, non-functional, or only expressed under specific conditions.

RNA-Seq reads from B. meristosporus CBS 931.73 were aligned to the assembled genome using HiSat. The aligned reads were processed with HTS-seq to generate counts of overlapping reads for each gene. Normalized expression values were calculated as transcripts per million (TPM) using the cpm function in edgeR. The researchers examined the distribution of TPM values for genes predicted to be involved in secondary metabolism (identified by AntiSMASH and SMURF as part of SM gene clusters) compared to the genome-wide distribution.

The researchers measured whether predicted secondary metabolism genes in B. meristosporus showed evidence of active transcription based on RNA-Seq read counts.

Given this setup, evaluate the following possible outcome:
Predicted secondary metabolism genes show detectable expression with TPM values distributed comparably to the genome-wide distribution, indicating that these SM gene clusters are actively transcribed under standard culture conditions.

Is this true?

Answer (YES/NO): YES